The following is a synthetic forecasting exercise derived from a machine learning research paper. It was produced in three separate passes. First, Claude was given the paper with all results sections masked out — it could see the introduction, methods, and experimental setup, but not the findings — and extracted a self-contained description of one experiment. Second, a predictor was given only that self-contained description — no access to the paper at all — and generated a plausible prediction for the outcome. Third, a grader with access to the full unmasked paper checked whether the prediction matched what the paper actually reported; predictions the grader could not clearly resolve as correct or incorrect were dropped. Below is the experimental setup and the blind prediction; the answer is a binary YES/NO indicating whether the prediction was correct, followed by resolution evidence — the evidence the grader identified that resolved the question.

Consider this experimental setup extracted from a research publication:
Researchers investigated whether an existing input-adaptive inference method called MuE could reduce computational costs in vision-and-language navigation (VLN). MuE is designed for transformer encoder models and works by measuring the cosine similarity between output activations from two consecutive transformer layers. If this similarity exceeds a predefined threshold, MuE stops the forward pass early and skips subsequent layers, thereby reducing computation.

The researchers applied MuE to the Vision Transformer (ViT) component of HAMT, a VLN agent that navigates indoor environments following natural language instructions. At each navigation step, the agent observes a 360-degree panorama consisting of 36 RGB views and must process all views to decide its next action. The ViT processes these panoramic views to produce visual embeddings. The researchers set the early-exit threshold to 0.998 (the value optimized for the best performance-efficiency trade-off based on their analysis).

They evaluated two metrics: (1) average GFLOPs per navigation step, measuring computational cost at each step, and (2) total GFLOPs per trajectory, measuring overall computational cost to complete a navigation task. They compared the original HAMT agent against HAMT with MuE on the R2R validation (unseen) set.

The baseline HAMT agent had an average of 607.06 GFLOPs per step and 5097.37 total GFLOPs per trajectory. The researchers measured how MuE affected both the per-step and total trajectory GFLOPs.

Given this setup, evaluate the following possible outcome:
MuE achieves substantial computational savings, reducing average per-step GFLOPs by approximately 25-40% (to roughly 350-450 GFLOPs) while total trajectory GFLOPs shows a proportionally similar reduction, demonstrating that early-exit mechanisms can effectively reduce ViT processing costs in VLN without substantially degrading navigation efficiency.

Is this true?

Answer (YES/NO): NO